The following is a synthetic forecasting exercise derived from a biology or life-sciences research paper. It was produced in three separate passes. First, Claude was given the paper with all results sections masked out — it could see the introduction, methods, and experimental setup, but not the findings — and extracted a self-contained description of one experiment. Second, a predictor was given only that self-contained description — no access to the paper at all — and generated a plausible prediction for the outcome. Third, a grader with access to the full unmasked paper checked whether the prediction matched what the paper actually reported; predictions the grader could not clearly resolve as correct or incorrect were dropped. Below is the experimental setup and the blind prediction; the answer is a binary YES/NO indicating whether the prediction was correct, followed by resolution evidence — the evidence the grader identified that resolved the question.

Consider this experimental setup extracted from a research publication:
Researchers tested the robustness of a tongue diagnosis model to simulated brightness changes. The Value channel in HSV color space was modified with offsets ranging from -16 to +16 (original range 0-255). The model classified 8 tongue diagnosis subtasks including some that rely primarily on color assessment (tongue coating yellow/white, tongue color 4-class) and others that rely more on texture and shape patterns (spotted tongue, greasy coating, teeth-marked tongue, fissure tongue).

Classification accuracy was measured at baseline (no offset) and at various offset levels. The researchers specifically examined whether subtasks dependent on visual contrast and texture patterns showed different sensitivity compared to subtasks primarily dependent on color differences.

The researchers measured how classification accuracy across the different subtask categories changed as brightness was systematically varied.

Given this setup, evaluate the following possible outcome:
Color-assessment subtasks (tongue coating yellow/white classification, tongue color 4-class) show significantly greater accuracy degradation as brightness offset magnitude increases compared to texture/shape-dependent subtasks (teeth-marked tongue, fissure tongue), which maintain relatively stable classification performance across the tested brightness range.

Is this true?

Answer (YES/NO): NO